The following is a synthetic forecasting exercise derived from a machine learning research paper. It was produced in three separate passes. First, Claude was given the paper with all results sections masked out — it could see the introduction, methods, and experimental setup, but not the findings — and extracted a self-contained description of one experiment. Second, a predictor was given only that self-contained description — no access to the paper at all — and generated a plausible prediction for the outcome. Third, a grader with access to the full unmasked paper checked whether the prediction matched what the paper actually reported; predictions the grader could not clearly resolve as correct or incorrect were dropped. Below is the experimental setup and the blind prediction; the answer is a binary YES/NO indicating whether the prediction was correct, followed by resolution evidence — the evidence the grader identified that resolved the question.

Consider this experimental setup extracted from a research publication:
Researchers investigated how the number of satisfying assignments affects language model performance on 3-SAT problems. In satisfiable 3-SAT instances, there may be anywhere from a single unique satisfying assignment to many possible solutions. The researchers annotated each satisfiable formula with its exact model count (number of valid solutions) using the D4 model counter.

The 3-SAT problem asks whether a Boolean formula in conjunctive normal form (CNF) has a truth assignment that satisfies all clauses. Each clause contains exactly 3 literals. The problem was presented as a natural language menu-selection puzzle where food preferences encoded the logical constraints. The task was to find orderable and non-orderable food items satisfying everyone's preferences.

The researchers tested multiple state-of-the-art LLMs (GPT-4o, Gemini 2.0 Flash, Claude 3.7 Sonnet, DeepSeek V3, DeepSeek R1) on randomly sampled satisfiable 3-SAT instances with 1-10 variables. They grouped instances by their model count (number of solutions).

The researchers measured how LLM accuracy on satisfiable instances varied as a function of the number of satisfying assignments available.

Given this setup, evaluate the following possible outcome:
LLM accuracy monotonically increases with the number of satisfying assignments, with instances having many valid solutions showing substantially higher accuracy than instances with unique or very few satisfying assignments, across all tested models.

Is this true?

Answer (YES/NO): NO